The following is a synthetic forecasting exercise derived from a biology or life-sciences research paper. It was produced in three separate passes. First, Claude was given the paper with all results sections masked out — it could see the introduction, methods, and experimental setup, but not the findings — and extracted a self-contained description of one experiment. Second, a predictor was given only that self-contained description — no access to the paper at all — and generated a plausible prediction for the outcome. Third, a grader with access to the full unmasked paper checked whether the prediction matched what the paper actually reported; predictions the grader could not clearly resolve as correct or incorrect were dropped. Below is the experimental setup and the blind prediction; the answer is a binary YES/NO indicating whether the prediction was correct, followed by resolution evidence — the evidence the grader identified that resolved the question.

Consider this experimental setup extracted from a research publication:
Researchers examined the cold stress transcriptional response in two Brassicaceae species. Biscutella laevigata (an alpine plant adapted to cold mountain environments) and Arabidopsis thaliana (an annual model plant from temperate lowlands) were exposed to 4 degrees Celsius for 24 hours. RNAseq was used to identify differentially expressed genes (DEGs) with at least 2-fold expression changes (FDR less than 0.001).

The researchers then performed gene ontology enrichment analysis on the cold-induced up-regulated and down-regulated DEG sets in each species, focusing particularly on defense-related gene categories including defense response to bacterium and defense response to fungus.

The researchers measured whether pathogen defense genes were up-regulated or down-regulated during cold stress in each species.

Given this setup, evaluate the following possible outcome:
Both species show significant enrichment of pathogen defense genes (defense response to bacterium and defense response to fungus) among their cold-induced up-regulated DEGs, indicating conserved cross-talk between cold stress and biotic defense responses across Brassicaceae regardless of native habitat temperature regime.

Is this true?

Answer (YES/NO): NO